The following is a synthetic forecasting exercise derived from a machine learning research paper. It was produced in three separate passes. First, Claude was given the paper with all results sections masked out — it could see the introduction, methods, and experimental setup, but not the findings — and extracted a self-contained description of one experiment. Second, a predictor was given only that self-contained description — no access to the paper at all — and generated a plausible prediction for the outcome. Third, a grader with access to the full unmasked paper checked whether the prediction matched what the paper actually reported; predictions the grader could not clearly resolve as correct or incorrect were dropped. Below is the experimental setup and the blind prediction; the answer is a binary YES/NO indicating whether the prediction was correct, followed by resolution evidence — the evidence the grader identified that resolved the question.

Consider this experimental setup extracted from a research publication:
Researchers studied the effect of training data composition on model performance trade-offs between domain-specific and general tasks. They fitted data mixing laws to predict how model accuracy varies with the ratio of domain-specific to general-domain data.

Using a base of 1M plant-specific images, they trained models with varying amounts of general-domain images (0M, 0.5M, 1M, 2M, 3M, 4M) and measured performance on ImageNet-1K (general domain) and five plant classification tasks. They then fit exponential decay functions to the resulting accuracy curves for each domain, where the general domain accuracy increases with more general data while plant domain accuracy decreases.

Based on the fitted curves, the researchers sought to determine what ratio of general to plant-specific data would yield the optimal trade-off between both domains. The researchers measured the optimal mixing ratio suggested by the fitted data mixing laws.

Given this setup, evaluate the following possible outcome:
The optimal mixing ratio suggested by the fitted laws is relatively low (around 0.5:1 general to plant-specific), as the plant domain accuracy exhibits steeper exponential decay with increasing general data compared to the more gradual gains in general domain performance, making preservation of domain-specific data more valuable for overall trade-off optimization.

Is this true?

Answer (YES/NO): NO